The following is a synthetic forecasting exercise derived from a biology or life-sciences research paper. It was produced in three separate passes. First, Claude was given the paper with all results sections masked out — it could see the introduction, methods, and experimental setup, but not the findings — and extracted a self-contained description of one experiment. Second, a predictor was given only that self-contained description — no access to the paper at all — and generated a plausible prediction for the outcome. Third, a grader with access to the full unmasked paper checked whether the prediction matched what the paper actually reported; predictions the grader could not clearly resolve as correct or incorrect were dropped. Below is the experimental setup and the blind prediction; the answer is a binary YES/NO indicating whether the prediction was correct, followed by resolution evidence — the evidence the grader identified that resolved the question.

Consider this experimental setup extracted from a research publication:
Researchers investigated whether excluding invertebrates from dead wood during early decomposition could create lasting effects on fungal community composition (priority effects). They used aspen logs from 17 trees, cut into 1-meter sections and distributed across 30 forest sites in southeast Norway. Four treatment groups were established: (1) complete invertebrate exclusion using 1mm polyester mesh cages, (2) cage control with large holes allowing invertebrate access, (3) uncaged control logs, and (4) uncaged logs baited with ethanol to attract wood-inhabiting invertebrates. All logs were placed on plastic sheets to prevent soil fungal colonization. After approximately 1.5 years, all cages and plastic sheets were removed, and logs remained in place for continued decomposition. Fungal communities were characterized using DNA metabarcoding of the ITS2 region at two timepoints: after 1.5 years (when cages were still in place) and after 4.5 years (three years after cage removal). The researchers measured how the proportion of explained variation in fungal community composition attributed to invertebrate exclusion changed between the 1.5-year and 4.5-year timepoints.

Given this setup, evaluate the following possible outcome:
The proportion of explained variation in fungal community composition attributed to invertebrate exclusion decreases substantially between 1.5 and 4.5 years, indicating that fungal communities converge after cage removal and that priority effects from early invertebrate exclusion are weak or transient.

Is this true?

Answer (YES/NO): NO